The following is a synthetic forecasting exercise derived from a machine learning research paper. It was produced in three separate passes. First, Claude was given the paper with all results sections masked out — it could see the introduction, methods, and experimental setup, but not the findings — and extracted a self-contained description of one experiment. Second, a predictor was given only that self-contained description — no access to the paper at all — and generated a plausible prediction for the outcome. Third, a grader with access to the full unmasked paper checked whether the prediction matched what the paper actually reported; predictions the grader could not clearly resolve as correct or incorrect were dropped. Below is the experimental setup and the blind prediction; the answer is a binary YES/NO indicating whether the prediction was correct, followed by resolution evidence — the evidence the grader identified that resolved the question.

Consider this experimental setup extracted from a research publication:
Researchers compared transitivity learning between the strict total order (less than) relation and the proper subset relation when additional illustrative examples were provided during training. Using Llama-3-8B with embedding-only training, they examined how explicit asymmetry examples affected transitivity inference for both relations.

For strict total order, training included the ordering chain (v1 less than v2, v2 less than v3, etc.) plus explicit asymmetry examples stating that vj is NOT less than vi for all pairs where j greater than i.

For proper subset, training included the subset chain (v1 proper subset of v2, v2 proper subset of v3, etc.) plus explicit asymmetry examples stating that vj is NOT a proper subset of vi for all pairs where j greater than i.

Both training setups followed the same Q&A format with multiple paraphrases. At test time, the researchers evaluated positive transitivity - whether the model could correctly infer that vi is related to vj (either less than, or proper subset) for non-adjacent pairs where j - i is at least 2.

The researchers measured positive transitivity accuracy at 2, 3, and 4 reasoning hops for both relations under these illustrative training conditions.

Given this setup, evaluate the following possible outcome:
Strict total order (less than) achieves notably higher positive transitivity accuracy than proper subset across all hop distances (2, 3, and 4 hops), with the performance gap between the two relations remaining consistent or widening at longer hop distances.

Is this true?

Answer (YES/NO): NO